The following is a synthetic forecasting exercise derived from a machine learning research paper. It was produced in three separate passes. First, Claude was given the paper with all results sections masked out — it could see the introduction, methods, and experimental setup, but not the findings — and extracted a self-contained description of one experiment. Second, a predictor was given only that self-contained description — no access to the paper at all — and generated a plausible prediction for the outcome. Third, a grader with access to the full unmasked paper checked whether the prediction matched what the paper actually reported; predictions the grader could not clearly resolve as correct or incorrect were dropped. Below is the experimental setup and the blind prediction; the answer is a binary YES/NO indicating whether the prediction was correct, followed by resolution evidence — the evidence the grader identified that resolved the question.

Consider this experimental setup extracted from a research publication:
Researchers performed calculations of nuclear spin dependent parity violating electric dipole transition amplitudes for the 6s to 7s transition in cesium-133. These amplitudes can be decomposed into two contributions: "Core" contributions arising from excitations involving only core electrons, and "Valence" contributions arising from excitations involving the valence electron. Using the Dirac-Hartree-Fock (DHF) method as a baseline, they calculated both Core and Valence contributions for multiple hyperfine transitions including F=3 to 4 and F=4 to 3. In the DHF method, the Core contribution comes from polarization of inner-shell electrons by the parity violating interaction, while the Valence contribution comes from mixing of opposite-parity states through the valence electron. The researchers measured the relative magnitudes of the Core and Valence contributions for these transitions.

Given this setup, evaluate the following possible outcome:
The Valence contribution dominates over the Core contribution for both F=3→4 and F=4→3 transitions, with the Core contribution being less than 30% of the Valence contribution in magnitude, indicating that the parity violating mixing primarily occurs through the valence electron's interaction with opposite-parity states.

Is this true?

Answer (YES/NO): YES